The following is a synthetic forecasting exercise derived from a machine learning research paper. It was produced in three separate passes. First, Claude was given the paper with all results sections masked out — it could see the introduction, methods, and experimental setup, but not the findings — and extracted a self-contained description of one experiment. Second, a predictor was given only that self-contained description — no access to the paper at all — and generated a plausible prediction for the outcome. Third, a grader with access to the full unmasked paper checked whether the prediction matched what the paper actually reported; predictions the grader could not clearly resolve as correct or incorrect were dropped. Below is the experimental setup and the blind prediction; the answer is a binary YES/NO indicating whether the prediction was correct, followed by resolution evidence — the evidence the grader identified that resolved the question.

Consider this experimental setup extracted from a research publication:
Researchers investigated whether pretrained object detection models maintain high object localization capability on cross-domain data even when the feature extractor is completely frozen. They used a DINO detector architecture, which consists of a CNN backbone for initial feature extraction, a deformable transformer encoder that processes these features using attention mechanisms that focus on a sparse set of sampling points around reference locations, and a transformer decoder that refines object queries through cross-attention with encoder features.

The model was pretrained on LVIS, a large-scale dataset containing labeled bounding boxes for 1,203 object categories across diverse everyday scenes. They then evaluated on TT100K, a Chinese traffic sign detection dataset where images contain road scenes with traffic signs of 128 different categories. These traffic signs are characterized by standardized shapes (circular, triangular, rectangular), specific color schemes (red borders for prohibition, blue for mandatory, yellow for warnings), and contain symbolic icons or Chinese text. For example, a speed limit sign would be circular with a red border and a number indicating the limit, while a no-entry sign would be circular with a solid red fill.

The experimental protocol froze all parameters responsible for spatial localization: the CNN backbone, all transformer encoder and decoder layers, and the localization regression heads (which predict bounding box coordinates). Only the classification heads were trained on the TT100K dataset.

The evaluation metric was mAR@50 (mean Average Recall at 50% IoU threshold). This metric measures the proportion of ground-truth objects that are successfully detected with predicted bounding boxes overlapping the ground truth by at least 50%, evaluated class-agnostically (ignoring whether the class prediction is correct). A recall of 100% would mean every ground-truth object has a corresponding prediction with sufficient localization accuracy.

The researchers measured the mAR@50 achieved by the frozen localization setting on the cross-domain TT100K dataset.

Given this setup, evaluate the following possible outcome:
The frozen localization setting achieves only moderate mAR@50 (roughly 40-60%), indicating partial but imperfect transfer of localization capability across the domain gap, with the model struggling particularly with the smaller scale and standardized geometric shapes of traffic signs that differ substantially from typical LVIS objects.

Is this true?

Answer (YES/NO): NO